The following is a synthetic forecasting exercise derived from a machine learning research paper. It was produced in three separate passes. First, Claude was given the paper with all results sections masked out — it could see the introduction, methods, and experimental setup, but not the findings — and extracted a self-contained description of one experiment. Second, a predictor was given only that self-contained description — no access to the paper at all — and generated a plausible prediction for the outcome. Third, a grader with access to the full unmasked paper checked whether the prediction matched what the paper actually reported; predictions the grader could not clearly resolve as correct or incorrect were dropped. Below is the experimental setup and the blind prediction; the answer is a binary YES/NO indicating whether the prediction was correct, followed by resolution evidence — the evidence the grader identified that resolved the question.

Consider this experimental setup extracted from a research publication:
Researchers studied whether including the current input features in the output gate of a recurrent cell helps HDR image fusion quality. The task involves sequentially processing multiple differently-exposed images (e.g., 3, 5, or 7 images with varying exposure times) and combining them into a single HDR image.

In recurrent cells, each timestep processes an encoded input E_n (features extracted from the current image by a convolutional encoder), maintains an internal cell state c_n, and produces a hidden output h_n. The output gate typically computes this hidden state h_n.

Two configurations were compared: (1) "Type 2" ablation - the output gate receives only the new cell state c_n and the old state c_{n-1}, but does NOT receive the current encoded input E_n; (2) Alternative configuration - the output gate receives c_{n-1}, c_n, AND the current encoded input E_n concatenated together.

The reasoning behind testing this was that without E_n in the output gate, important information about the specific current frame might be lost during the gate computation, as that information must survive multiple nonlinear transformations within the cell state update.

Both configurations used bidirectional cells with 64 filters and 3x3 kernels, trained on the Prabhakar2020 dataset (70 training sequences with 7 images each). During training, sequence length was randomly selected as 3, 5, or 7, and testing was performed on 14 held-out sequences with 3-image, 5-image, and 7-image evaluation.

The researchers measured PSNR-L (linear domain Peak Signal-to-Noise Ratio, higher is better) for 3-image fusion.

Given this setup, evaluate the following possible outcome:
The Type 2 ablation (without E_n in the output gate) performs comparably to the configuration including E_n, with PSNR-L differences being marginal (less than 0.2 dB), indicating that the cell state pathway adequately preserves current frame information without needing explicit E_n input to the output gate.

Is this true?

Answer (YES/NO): NO